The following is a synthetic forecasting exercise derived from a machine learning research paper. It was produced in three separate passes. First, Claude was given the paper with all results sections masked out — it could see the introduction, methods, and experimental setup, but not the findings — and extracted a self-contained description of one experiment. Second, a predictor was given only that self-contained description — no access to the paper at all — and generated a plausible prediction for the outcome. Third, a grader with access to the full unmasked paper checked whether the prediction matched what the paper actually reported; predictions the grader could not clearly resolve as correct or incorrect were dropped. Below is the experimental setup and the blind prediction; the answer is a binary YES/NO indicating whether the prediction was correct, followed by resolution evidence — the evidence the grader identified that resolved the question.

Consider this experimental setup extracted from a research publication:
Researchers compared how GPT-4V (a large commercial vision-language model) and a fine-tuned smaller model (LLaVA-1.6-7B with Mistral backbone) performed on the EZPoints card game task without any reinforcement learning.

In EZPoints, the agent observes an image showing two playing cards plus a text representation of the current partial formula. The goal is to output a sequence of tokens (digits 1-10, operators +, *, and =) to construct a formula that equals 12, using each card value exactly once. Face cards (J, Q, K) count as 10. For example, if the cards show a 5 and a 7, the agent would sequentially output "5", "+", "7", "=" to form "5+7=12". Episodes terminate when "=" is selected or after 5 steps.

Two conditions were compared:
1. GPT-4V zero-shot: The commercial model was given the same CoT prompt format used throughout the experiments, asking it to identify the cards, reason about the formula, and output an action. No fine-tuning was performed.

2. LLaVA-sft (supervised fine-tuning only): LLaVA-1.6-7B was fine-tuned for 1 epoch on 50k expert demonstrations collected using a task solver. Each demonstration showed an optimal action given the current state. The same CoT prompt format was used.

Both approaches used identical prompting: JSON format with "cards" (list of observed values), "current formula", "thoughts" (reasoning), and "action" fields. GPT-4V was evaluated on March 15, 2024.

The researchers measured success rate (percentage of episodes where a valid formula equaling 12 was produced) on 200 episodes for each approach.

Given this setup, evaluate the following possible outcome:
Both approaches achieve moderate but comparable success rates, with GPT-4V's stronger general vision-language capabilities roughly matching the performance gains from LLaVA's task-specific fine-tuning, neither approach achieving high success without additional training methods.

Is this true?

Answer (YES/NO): NO